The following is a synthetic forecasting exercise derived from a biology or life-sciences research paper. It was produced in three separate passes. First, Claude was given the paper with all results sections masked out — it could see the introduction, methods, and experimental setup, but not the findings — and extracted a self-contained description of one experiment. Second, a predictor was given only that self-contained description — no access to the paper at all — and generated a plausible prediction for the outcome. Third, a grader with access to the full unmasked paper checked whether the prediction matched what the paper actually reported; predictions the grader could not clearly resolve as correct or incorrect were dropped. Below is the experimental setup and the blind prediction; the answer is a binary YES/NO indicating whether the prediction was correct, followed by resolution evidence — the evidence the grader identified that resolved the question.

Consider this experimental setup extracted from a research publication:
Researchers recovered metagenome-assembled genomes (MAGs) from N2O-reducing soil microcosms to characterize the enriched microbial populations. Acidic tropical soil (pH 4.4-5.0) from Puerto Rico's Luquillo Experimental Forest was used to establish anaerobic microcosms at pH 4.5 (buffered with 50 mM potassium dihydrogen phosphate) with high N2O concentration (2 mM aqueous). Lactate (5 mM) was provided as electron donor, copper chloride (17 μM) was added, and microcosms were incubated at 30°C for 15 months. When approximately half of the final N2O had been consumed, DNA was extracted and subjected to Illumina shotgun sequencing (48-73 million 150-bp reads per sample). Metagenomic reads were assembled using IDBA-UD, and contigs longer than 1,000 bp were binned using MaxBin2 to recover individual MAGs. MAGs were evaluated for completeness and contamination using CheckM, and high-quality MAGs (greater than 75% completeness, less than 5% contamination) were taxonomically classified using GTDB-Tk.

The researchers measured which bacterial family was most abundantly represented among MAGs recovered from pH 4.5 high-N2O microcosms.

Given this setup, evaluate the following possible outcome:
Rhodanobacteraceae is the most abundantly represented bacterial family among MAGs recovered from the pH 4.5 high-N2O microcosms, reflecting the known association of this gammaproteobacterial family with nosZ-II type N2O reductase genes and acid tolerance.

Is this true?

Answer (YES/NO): NO